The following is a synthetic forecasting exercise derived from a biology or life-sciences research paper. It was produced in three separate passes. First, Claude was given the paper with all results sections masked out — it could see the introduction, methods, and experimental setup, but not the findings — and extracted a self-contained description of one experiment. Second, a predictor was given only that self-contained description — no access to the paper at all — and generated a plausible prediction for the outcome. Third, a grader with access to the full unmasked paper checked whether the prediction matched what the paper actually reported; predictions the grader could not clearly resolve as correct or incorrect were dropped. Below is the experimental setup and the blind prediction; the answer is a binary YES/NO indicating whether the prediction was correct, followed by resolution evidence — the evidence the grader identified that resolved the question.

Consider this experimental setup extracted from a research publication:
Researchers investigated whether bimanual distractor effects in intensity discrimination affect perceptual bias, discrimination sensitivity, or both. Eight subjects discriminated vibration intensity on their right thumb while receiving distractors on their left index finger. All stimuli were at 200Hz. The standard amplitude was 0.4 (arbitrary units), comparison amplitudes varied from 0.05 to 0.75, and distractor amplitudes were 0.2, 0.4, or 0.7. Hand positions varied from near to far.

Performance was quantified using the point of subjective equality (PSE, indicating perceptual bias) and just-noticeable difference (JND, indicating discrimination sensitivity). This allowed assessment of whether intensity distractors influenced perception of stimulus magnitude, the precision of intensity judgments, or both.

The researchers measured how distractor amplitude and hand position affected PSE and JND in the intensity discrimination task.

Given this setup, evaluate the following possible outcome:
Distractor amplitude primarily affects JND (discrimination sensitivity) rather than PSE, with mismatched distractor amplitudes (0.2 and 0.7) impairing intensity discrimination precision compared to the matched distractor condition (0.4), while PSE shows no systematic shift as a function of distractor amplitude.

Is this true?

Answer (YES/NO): NO